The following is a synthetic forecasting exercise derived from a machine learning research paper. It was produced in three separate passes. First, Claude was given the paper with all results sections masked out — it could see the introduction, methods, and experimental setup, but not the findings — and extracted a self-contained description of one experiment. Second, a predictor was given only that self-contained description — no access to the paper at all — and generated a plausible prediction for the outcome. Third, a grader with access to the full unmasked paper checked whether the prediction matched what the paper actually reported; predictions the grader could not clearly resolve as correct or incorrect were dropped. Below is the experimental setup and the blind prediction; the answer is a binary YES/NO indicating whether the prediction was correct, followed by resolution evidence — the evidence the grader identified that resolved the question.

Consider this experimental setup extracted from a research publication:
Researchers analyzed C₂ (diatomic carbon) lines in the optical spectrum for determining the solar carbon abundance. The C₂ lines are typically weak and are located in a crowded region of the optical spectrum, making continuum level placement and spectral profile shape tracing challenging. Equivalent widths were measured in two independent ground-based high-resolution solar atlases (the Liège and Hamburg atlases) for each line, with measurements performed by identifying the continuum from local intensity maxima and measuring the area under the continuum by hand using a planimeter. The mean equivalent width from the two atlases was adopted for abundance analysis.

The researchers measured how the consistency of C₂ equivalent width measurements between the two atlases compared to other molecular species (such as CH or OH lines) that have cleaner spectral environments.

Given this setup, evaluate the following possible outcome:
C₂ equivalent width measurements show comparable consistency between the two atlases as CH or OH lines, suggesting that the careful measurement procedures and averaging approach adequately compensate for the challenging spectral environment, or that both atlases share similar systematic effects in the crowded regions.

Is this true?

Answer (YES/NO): NO